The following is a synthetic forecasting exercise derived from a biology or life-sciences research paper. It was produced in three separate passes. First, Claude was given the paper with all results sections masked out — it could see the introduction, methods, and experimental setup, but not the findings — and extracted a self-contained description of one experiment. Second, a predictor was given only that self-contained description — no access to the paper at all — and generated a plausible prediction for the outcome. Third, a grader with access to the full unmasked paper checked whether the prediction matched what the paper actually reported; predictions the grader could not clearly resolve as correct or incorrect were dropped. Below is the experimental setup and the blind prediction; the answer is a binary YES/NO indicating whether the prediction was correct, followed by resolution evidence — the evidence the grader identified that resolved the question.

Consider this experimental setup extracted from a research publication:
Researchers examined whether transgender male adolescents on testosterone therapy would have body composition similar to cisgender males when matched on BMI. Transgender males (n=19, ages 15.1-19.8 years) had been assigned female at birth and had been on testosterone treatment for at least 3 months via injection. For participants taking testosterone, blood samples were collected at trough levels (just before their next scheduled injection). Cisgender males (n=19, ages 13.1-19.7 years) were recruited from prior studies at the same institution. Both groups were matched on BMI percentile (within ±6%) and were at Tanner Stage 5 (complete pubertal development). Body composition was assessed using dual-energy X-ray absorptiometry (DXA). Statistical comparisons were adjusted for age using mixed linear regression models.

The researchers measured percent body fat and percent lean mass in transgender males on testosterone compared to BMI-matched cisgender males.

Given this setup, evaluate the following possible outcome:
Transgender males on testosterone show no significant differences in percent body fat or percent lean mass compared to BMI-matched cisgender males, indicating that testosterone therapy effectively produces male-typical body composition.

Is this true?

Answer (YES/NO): NO